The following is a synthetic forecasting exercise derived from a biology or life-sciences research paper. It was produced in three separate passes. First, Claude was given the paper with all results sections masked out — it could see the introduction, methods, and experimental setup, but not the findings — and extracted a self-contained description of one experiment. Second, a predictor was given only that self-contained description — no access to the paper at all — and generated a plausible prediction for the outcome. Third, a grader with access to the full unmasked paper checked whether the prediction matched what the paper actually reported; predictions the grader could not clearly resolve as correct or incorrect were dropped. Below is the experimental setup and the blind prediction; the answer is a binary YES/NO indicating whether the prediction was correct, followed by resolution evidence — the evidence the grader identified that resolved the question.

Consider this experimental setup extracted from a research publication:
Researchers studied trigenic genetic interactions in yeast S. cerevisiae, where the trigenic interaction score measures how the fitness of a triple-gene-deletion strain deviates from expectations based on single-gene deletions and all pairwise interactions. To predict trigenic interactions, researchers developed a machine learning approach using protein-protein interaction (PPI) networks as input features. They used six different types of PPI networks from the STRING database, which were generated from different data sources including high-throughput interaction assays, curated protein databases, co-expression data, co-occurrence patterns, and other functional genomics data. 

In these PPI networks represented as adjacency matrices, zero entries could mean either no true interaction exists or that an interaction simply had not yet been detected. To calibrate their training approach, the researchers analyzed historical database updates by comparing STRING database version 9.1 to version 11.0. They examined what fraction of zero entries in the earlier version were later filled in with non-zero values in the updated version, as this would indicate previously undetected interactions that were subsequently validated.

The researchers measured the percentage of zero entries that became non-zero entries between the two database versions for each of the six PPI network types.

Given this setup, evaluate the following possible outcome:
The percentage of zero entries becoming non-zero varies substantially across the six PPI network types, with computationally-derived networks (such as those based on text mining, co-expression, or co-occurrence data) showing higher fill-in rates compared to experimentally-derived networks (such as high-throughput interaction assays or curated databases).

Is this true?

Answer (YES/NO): NO